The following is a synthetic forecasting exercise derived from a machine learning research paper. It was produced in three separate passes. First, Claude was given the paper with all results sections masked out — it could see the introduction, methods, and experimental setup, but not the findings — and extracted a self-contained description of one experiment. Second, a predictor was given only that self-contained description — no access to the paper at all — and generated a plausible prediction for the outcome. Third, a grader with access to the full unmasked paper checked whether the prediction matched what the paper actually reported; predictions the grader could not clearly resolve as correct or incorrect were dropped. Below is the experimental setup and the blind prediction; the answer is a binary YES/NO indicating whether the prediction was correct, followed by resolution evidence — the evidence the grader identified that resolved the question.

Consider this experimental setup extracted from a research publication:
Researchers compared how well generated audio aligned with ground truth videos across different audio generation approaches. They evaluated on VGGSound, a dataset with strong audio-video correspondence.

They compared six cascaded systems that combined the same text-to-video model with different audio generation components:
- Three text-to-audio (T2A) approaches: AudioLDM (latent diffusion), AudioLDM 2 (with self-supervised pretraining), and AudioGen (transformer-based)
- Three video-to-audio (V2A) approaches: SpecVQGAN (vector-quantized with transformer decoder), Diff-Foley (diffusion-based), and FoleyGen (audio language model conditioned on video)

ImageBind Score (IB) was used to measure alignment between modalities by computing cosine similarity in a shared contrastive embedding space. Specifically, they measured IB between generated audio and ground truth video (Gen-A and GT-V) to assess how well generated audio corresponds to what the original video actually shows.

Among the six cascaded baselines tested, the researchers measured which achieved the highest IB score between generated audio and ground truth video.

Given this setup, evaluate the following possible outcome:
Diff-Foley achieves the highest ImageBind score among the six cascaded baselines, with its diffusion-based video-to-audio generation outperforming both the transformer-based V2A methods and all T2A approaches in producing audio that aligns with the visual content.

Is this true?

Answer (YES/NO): NO